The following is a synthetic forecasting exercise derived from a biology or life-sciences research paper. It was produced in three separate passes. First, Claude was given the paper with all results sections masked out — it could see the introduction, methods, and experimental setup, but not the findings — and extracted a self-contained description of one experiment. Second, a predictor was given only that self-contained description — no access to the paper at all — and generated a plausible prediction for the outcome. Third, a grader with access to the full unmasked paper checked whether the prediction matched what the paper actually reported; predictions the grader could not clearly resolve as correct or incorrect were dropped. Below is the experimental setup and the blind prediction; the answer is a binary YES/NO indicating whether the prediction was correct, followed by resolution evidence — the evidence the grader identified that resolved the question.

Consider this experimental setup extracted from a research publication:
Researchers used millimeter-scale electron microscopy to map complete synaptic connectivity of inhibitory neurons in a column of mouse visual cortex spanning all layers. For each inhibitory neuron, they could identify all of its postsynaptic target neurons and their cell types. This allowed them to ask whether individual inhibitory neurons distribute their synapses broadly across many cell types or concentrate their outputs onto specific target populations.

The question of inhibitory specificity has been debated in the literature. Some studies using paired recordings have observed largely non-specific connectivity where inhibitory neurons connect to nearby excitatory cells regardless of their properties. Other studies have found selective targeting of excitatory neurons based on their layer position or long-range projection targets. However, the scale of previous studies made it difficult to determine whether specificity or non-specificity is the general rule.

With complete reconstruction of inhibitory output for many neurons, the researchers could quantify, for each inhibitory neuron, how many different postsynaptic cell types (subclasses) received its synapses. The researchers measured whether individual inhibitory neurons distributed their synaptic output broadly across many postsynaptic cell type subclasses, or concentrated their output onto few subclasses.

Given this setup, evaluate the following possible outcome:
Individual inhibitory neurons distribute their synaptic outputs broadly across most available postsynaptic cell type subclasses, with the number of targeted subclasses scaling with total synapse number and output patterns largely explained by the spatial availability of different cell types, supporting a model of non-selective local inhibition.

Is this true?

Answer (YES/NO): NO